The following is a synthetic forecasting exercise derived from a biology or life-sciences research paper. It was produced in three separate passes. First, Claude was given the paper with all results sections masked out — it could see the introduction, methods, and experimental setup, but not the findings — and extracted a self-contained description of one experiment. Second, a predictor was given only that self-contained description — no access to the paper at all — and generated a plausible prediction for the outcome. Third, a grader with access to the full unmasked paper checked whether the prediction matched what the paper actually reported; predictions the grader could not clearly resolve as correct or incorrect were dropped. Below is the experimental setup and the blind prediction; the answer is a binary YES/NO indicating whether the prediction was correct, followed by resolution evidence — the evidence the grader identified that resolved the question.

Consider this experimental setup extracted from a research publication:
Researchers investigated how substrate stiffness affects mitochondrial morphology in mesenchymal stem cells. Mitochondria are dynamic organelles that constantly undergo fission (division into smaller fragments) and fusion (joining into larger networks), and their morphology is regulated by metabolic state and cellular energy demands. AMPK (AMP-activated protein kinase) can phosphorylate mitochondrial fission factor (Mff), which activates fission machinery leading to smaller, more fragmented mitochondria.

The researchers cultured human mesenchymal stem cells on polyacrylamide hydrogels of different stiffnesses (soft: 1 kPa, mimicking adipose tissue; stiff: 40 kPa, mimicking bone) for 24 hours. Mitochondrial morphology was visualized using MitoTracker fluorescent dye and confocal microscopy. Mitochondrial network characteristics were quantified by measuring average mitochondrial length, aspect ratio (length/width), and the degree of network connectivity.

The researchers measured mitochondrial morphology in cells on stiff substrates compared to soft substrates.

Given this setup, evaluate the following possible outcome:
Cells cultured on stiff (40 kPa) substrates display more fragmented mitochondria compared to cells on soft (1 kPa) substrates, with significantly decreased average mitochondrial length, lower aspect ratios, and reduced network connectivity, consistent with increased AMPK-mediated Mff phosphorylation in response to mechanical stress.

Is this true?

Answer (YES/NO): YES